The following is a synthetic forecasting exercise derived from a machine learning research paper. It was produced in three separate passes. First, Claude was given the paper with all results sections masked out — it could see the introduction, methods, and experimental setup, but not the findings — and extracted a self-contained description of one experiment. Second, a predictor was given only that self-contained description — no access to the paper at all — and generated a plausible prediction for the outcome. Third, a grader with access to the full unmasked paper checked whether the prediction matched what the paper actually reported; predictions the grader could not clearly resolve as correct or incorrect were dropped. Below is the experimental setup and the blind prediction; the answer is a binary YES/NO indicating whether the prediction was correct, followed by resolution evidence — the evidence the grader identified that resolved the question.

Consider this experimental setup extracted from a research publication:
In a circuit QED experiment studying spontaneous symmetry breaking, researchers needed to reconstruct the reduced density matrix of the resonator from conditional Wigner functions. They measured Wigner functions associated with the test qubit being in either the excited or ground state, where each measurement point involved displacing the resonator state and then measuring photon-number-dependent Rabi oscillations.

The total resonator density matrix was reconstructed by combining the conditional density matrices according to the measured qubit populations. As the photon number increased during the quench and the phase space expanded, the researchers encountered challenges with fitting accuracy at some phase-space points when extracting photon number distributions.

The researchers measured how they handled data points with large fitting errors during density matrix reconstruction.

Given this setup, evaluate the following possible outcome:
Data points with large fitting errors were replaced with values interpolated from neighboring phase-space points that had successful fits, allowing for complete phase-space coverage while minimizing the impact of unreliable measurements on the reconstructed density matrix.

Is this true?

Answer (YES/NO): NO